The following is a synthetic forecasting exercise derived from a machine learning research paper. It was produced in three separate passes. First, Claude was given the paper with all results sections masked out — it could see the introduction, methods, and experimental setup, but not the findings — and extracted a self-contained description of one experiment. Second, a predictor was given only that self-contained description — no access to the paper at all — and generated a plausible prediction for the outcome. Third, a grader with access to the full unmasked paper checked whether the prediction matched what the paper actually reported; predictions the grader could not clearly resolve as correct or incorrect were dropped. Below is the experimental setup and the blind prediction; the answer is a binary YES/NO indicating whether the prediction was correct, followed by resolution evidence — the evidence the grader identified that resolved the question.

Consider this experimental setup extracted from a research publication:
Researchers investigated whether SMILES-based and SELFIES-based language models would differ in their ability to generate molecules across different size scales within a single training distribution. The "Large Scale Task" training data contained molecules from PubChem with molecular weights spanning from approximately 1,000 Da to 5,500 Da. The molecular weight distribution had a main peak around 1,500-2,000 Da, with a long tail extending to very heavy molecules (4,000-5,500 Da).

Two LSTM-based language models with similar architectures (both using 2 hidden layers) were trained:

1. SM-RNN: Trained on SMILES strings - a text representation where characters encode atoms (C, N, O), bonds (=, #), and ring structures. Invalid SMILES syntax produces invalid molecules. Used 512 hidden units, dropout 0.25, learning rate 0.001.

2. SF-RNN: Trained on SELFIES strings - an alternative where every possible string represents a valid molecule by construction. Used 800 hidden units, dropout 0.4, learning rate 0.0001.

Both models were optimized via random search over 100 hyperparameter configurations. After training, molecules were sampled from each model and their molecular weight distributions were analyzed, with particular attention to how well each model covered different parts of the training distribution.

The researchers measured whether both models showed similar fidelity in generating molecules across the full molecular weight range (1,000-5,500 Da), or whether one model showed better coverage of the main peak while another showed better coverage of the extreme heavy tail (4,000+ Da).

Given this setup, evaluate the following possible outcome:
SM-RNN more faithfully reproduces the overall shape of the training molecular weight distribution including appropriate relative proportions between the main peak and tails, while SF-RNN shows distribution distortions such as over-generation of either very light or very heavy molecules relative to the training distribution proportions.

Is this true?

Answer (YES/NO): NO